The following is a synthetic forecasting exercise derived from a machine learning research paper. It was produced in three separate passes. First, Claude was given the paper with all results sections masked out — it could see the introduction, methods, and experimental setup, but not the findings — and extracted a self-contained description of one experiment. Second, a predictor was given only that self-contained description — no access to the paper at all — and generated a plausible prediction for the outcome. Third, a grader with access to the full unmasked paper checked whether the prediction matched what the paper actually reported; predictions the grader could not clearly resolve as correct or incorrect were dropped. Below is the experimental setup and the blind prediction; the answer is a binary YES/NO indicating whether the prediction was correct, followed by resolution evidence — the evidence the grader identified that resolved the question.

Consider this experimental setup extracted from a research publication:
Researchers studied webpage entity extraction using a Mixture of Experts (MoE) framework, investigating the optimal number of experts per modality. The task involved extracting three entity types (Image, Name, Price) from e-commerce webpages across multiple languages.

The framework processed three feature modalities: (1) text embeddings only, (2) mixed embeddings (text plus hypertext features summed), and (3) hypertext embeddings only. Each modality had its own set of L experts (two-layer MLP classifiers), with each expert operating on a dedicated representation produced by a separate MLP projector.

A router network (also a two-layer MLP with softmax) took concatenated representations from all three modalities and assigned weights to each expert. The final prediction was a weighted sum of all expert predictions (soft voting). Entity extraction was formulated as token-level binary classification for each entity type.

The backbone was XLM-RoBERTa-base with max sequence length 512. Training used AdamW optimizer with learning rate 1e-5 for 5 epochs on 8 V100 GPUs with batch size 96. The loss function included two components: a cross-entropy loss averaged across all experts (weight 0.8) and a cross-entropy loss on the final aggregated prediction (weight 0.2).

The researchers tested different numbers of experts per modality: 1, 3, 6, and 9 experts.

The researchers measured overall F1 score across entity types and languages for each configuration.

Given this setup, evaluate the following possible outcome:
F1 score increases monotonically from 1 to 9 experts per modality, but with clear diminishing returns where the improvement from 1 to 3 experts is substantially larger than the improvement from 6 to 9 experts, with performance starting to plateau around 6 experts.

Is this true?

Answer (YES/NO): NO